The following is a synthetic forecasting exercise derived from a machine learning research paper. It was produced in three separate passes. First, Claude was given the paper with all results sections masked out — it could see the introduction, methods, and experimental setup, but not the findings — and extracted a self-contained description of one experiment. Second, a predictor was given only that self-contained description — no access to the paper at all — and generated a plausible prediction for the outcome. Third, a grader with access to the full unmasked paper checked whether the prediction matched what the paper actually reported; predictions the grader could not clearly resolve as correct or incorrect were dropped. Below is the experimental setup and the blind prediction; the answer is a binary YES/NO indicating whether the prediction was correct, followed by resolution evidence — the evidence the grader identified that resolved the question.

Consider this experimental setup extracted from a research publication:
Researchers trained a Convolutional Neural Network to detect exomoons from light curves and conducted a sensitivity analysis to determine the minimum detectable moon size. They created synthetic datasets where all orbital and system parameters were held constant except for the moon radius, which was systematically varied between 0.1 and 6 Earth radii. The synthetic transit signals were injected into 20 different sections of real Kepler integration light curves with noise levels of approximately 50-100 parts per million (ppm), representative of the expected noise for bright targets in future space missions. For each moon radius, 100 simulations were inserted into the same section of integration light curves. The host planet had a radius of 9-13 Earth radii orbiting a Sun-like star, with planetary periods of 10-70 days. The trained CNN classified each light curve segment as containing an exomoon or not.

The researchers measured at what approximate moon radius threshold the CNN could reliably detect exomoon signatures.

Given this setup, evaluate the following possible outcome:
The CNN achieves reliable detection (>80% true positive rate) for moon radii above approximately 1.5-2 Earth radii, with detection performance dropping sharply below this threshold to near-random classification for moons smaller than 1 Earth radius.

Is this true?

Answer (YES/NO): NO